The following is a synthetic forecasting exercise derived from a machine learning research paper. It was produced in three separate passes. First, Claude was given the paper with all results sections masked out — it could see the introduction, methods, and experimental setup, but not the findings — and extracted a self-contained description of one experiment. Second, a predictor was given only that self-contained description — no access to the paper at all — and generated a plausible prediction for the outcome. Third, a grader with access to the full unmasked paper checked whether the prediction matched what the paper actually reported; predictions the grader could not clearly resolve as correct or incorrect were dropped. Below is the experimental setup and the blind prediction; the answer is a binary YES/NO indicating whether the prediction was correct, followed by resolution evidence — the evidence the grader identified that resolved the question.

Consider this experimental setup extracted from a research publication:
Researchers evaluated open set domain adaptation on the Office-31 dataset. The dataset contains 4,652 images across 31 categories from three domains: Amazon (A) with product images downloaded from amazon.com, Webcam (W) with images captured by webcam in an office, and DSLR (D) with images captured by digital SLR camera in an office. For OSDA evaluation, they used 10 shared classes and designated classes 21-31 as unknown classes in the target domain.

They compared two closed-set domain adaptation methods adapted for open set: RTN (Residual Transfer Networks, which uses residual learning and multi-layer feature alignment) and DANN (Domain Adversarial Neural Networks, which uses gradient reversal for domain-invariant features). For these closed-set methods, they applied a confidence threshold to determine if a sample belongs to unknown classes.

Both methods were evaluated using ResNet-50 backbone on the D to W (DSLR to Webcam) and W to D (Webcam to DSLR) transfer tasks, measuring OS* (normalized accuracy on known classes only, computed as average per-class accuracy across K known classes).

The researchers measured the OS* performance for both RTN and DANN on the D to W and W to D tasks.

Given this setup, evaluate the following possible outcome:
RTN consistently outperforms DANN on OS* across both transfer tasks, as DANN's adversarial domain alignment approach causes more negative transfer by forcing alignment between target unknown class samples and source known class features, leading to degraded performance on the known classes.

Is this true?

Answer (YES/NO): NO